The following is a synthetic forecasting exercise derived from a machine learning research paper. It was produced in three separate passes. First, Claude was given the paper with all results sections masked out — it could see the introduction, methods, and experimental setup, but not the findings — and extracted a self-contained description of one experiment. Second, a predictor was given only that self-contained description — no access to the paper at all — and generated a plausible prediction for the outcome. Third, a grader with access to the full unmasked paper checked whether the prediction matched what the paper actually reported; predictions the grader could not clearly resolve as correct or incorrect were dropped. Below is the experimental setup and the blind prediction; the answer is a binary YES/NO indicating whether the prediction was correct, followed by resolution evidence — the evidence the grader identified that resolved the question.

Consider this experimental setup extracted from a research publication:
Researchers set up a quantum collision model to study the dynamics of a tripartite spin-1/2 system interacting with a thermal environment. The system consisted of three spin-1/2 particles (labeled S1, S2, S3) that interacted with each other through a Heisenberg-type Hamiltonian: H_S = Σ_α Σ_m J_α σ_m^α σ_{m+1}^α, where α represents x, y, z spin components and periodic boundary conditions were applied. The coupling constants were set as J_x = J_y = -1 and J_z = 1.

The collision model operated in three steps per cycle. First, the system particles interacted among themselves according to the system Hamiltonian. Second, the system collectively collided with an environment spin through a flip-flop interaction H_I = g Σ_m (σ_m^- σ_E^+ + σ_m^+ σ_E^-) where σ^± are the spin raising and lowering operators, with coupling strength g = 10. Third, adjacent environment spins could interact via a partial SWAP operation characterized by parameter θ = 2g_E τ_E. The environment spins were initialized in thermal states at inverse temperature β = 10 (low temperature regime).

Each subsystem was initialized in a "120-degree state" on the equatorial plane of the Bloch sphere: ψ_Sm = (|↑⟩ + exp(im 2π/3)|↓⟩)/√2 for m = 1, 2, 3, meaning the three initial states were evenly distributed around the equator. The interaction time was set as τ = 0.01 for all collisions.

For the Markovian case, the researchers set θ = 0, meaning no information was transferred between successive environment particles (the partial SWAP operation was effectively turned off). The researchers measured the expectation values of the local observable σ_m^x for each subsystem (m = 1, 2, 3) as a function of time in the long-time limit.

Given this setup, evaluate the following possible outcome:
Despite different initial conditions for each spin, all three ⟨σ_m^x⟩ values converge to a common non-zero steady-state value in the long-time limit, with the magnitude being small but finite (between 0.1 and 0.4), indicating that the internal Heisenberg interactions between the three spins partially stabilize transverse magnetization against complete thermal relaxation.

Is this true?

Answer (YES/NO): NO